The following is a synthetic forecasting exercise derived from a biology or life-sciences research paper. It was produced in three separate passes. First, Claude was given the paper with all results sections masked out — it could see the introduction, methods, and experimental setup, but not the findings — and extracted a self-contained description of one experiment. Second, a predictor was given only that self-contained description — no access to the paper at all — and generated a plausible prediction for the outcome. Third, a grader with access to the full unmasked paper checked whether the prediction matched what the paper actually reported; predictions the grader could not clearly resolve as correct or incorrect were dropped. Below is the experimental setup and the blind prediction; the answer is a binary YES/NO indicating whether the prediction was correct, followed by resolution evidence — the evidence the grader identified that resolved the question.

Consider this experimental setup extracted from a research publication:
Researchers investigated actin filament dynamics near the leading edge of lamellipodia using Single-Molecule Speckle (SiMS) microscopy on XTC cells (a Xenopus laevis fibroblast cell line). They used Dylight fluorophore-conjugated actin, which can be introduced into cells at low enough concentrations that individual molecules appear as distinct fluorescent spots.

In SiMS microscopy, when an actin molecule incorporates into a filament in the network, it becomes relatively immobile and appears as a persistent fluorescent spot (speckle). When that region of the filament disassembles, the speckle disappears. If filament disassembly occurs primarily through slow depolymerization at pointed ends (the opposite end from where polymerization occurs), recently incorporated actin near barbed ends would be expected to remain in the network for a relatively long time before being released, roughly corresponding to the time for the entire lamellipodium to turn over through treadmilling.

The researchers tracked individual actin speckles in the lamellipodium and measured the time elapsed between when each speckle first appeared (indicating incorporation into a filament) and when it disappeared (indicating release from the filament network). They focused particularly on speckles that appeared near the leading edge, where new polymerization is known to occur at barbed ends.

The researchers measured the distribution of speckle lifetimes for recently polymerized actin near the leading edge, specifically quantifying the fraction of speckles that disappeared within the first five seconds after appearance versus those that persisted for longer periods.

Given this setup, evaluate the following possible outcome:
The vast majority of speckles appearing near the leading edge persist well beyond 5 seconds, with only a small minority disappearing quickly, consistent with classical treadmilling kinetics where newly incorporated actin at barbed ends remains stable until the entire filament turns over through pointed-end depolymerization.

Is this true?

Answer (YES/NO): NO